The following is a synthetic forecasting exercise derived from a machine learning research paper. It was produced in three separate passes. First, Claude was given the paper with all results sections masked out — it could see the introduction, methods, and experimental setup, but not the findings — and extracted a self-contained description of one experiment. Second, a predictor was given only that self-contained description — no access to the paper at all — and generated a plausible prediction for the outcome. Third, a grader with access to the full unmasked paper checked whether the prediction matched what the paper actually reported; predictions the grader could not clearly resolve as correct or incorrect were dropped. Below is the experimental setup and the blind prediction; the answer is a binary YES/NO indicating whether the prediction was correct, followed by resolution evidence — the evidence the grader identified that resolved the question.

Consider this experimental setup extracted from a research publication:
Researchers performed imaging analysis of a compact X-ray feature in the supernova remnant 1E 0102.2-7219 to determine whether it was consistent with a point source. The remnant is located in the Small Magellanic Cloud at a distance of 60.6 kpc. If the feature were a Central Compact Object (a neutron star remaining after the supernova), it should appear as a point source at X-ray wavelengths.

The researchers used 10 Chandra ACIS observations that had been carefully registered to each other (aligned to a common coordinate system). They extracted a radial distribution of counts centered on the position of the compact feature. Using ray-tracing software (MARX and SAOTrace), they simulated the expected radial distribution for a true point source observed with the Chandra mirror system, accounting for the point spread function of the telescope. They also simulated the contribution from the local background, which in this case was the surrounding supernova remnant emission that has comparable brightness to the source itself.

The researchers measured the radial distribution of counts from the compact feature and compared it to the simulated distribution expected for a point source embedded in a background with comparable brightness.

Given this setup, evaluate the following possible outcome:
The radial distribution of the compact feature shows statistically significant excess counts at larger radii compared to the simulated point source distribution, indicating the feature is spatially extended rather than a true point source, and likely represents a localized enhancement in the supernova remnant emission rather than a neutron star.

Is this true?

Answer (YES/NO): YES